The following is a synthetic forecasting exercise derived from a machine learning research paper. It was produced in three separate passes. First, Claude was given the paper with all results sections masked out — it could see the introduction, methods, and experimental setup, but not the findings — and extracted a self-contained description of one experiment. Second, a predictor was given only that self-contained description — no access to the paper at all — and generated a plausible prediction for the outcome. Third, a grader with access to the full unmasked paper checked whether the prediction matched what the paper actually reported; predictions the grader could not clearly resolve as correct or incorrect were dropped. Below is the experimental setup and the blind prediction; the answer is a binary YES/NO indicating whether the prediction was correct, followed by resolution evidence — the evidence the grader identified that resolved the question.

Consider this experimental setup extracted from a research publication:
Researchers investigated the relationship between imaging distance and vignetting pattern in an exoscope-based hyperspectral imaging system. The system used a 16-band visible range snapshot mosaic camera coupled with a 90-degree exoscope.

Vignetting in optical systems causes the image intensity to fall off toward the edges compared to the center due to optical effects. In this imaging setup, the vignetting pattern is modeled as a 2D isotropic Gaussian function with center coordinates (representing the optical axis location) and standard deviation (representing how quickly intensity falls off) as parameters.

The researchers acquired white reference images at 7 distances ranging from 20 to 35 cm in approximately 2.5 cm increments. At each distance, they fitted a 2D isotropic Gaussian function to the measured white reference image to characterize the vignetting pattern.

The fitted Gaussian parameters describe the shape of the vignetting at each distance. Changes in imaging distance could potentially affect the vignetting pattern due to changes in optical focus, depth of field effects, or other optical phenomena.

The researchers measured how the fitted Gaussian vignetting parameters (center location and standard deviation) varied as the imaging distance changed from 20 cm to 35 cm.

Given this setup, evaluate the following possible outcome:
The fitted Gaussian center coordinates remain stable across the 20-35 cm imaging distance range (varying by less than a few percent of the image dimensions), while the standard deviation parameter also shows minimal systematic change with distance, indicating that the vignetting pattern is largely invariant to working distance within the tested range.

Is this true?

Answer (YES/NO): NO